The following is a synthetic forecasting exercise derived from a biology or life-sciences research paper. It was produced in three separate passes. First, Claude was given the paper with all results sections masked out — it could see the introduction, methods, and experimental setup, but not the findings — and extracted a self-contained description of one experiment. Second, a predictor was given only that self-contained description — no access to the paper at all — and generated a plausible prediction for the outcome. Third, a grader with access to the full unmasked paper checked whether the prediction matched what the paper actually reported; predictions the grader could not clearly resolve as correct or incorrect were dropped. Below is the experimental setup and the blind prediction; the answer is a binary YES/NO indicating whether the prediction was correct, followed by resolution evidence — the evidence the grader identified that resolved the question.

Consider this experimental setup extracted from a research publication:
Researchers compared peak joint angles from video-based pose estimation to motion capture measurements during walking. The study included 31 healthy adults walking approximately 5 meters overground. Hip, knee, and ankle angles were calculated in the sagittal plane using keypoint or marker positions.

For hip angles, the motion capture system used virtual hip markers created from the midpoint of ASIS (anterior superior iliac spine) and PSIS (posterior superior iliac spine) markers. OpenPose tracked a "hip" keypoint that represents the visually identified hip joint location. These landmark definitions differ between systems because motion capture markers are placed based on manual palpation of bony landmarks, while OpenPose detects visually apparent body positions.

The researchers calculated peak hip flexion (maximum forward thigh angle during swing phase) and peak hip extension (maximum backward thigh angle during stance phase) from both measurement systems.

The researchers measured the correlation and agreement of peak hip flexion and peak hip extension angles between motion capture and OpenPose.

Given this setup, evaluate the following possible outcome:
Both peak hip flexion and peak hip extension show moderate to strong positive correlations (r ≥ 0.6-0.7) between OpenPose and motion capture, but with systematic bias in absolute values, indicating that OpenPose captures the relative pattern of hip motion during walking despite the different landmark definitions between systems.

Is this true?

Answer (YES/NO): NO